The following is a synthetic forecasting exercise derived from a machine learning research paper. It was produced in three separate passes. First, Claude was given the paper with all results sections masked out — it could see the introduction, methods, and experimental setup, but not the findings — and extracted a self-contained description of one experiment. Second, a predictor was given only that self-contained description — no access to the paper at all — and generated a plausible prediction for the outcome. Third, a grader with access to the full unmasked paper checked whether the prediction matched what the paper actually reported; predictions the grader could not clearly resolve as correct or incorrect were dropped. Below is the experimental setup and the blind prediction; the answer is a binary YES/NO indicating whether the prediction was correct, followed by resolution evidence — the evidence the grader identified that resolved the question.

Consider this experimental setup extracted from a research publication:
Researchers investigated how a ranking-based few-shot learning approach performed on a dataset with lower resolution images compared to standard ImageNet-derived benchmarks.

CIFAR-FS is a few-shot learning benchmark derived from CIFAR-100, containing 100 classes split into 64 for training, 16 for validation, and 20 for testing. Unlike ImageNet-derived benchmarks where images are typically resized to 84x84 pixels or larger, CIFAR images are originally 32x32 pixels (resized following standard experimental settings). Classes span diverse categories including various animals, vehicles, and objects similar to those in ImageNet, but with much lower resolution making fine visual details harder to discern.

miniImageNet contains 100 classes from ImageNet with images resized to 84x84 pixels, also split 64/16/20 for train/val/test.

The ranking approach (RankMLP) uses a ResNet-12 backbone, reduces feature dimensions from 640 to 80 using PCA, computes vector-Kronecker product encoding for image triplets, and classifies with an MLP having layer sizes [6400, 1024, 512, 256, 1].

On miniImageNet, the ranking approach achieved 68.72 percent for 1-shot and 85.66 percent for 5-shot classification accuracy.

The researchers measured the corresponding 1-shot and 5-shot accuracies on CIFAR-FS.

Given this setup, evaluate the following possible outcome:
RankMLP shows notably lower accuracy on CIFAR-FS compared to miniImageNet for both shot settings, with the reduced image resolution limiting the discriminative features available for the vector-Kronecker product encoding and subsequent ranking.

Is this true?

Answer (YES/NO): NO